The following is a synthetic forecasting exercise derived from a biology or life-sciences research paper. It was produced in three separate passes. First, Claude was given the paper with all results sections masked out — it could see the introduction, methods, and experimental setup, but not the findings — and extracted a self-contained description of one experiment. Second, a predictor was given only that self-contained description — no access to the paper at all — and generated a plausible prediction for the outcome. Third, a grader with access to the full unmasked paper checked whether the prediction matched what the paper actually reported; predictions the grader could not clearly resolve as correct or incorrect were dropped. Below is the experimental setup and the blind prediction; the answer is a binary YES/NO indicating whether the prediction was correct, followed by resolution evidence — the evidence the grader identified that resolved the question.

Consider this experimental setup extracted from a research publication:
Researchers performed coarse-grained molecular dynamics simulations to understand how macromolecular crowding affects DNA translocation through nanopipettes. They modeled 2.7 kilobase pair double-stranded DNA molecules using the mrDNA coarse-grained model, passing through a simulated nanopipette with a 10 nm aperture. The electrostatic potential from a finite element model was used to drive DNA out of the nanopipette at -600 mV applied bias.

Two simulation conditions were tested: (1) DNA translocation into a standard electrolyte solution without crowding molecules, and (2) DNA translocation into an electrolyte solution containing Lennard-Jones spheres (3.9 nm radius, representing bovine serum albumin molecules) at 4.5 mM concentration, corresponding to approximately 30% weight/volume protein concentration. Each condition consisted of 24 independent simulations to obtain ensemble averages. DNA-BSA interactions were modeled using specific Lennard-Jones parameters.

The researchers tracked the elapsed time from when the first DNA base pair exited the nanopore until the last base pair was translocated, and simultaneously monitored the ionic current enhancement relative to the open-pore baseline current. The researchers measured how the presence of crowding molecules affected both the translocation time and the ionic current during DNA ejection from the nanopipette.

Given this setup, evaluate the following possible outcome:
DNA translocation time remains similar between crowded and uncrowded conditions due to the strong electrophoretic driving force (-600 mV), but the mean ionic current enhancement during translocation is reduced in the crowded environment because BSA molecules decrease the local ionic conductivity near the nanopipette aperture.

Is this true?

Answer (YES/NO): NO